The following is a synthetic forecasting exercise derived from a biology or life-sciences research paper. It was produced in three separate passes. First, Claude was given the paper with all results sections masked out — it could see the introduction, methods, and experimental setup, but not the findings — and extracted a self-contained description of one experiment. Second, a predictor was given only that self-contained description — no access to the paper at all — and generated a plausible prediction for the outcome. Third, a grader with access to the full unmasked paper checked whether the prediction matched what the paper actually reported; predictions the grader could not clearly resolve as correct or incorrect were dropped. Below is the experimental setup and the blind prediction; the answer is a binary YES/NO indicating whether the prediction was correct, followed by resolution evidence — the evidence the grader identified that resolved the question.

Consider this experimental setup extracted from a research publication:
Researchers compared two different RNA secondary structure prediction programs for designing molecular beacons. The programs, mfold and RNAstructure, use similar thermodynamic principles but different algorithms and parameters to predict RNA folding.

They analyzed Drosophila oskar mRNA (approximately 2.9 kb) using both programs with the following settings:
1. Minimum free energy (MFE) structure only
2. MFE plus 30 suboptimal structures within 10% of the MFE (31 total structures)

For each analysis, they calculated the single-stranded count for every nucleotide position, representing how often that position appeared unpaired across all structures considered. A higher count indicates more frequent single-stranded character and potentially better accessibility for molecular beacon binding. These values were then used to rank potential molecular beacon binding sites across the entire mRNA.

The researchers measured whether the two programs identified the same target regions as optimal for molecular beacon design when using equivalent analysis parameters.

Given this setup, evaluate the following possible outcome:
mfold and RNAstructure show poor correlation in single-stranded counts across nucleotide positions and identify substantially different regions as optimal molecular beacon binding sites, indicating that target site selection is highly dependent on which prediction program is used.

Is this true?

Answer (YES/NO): NO